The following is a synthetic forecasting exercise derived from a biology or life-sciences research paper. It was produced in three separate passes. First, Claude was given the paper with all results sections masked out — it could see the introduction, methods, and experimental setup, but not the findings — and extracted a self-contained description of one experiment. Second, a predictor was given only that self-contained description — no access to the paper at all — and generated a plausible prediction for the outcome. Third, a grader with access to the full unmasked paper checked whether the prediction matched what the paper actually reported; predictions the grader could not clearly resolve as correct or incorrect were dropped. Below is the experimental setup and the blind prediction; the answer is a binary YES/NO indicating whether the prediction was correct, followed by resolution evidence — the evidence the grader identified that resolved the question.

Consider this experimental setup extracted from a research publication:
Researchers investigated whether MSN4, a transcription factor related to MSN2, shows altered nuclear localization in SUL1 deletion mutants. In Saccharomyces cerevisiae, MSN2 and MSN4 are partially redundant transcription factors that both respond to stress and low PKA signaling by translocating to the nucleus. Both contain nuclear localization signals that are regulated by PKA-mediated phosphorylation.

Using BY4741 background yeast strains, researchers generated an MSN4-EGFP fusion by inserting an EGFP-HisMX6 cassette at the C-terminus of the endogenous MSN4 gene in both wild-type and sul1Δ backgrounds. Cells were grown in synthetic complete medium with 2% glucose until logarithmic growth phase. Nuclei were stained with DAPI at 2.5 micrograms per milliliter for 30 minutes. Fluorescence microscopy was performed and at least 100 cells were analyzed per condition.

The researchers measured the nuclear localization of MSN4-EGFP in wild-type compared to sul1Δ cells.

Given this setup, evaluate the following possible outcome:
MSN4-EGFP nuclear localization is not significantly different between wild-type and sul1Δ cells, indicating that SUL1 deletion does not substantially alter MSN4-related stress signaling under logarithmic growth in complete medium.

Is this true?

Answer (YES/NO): YES